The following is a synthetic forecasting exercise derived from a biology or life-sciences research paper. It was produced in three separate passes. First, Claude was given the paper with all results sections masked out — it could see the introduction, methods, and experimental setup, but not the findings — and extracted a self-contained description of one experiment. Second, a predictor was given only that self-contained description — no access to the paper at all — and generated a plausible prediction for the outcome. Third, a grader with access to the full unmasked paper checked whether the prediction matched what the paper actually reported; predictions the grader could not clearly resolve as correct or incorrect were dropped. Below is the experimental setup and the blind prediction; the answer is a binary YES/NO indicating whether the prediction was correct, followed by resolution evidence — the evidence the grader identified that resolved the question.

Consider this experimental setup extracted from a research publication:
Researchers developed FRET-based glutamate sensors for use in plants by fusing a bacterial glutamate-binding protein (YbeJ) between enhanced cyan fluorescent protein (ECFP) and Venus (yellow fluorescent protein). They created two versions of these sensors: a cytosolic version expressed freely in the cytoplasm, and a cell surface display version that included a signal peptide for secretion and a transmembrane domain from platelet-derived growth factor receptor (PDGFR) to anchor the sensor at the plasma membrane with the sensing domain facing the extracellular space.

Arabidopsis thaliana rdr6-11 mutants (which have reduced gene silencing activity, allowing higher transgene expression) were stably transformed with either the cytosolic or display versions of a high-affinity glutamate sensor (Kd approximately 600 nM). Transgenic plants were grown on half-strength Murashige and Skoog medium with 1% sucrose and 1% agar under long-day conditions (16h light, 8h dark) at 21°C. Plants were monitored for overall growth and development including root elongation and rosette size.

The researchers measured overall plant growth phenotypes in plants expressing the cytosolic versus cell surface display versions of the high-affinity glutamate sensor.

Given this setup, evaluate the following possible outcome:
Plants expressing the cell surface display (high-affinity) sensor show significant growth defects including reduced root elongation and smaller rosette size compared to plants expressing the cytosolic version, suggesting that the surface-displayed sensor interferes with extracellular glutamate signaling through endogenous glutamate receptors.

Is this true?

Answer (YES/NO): YES